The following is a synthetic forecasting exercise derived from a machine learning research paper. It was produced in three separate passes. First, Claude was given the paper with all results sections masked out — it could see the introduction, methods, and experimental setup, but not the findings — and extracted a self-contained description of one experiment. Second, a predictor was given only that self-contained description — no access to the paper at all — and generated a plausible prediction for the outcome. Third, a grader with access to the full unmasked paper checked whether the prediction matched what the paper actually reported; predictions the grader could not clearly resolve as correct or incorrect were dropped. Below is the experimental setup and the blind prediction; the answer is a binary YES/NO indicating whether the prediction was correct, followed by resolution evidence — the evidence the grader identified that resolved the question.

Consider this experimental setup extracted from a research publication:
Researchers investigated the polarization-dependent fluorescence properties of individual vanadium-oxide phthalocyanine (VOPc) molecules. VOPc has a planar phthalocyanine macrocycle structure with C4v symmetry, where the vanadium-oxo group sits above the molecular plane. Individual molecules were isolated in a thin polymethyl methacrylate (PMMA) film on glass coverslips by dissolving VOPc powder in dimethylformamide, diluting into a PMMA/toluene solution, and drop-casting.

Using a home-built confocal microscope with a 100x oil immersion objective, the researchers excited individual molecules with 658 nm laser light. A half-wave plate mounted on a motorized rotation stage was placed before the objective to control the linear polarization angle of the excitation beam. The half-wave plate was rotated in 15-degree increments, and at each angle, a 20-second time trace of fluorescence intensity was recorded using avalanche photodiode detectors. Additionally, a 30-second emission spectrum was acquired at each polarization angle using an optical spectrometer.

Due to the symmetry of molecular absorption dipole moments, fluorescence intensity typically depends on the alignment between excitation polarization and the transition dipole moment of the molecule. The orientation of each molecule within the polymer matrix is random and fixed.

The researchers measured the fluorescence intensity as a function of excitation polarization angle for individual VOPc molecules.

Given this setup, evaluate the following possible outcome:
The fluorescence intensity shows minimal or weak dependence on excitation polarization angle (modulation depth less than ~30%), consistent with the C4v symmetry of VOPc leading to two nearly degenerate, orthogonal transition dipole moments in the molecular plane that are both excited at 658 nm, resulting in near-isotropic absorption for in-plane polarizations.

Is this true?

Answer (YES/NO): NO